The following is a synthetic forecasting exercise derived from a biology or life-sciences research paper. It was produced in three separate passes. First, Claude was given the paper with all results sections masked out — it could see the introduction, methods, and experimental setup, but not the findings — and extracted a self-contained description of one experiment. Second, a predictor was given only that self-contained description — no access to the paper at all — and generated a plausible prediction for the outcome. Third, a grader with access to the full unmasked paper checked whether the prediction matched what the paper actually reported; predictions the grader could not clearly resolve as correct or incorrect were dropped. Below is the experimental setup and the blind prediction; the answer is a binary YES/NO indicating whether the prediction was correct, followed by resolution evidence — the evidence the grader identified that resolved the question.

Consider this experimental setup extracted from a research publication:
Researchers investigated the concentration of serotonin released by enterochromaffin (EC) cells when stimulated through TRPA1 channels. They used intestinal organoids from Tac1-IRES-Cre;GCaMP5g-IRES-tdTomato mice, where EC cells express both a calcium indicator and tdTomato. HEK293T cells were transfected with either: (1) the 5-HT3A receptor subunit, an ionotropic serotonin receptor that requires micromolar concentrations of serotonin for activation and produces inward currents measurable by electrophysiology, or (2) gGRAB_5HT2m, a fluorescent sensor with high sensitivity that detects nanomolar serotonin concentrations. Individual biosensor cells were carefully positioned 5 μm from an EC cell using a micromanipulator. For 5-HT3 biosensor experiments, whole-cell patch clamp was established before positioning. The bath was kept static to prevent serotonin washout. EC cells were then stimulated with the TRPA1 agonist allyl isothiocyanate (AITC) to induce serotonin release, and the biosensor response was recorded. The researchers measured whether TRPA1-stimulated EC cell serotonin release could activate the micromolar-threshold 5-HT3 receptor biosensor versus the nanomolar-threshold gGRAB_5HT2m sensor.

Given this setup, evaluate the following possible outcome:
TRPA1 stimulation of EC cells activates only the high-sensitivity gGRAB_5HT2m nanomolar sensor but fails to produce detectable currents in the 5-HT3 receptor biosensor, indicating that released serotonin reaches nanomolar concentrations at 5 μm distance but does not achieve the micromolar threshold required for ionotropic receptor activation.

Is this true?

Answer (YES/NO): NO